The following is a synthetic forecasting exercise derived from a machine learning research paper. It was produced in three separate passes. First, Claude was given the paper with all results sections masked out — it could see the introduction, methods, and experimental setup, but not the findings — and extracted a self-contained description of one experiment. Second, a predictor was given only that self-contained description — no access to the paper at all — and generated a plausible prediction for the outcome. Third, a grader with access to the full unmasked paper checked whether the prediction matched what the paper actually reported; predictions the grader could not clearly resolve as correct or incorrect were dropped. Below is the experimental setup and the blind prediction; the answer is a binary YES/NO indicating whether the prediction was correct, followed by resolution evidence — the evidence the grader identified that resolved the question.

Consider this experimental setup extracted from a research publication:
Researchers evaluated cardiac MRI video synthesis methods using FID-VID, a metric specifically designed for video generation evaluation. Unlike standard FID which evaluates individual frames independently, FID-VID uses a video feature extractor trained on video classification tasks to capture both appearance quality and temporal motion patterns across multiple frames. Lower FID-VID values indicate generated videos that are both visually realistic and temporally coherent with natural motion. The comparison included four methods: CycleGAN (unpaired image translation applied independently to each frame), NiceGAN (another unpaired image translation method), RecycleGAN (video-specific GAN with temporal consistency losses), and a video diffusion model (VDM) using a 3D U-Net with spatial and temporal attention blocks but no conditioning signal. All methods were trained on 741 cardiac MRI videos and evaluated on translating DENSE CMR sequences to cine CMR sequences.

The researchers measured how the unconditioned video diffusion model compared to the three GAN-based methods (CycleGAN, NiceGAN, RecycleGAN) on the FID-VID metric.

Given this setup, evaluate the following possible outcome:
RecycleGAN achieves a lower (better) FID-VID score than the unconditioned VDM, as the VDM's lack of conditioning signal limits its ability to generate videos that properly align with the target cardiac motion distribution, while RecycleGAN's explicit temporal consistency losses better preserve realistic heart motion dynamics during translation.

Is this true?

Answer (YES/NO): NO